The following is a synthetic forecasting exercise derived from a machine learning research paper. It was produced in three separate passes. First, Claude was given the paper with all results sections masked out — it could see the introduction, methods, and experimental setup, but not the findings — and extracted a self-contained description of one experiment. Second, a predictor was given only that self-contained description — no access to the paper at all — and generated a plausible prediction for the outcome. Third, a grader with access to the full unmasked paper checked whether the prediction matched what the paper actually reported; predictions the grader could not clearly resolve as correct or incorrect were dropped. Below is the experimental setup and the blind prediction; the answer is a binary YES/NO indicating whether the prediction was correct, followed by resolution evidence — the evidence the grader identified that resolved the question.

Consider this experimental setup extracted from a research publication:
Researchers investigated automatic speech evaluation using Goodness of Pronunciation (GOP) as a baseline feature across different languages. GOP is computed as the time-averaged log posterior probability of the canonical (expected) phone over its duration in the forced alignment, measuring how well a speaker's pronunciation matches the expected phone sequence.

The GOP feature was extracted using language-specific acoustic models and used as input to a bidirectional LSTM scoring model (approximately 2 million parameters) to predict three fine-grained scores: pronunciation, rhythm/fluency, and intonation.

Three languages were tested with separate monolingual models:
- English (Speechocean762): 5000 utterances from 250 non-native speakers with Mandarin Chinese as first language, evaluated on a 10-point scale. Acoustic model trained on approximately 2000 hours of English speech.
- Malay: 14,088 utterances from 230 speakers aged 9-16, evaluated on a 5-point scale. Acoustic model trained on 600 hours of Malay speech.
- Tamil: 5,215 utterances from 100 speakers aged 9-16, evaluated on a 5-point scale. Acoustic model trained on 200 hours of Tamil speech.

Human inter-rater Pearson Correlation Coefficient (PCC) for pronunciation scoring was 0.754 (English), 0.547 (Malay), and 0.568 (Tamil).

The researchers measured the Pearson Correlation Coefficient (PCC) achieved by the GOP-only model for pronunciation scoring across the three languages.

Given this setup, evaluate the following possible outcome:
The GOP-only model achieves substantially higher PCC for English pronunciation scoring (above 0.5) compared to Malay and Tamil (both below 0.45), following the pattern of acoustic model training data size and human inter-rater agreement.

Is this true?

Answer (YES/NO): NO